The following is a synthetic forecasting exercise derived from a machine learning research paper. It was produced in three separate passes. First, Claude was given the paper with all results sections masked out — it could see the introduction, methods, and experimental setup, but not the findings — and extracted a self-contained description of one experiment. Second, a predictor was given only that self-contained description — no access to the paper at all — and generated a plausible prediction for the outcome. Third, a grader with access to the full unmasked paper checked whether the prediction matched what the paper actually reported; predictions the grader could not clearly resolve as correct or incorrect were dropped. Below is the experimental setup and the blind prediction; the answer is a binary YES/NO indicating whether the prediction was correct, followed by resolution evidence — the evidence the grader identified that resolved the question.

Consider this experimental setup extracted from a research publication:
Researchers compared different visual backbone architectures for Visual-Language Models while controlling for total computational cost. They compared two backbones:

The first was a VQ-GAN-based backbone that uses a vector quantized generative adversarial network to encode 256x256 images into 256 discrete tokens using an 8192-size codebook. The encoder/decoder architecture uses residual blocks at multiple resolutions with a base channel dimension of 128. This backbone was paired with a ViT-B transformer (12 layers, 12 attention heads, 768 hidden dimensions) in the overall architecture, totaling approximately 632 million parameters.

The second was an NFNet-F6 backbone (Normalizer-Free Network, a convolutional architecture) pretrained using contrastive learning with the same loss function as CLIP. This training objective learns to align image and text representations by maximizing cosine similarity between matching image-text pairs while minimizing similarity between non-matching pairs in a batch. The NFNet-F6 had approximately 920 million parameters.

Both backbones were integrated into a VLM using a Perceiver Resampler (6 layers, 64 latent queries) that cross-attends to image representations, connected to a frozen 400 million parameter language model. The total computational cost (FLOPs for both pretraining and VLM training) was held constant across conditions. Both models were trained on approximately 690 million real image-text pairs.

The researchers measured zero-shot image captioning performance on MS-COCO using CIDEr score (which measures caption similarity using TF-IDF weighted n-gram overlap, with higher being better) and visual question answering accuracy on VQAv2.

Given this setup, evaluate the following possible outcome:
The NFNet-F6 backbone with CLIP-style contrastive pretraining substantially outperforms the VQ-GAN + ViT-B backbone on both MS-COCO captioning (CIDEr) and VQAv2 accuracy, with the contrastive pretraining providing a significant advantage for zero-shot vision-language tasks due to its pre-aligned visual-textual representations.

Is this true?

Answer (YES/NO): NO